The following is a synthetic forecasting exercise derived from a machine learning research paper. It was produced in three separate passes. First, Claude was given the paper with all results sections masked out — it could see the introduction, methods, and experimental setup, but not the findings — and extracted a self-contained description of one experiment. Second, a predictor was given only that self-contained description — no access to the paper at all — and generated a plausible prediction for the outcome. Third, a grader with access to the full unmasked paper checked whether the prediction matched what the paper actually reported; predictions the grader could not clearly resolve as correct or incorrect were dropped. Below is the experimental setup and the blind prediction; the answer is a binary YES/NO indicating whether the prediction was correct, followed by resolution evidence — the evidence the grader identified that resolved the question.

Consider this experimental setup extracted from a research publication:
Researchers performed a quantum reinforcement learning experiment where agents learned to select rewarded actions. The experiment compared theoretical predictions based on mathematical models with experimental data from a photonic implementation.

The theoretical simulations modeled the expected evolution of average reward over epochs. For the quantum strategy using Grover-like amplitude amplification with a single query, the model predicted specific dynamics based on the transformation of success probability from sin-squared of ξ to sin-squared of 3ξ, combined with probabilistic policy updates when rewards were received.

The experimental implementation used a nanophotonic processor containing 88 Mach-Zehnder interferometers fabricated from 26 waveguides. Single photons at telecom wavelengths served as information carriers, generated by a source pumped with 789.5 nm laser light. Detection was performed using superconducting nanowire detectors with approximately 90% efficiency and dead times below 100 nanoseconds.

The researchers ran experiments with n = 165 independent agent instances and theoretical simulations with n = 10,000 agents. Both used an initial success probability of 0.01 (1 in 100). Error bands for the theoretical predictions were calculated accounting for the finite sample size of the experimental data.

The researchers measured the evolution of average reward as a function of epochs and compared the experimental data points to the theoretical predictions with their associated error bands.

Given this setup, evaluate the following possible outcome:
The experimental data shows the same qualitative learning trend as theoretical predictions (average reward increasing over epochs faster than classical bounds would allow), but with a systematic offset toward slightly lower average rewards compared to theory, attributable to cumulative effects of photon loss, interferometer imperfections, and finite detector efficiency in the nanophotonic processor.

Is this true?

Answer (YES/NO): NO